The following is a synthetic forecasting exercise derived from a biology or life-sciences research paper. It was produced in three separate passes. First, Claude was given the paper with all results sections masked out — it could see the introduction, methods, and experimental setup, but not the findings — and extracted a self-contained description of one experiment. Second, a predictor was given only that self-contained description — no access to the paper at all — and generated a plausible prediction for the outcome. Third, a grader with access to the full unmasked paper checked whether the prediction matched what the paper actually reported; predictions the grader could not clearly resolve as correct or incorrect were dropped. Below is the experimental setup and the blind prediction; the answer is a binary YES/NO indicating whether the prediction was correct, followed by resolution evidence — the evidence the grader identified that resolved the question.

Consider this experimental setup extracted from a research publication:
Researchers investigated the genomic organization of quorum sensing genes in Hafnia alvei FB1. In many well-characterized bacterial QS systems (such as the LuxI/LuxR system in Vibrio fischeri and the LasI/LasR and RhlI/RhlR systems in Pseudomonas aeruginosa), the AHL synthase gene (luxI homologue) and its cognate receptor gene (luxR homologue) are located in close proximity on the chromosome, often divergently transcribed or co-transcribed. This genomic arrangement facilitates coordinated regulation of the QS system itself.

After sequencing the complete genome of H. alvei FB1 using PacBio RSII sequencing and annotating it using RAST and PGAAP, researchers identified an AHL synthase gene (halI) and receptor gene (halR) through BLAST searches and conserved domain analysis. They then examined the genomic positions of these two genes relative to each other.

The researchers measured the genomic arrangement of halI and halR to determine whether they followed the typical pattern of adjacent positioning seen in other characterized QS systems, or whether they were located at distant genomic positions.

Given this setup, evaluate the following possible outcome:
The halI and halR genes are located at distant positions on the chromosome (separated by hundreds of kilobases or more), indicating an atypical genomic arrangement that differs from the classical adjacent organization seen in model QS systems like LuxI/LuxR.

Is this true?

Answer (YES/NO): NO